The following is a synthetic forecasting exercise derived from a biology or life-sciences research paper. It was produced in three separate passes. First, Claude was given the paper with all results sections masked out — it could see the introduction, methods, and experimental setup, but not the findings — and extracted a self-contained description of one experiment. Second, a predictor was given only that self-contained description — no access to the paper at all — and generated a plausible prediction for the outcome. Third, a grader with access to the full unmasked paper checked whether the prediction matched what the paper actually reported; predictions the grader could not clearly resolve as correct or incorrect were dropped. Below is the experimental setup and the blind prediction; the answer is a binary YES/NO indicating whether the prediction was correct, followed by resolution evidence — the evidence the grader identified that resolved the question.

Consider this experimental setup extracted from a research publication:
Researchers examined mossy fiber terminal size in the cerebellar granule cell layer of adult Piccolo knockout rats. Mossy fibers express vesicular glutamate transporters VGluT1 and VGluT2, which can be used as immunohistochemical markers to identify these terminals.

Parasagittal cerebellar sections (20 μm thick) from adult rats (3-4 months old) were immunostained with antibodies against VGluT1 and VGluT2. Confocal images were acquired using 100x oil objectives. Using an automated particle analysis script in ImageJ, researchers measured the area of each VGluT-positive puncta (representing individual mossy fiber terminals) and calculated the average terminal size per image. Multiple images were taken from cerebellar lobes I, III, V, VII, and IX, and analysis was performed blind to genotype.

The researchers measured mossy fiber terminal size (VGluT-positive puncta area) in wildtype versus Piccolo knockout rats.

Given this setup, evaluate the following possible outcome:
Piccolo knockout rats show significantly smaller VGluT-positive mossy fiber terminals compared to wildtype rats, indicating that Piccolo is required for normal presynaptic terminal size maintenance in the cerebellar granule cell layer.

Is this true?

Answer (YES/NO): YES